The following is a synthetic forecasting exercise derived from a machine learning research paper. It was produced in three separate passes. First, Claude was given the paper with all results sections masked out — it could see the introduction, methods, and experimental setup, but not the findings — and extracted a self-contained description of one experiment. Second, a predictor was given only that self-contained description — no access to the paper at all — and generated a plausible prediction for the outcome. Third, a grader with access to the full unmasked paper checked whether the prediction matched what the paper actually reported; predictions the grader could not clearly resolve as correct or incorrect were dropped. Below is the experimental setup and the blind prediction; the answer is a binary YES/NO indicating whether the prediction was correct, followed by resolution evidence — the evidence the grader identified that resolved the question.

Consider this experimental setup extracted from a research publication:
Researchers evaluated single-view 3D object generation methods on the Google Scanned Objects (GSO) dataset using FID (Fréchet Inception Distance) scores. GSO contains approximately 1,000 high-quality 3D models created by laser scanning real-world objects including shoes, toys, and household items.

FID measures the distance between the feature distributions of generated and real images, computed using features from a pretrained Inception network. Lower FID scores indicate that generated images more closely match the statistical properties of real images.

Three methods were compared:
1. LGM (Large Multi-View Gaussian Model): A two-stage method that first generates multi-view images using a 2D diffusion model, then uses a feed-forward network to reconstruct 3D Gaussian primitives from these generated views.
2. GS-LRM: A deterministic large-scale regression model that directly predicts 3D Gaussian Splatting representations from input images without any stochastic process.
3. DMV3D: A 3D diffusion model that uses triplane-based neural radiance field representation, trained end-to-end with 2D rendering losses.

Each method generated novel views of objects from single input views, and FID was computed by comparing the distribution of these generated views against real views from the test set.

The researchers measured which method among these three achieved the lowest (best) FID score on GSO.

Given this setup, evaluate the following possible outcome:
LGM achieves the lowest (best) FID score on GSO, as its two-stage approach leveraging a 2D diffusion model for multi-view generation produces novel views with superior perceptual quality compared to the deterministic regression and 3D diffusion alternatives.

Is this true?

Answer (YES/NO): NO